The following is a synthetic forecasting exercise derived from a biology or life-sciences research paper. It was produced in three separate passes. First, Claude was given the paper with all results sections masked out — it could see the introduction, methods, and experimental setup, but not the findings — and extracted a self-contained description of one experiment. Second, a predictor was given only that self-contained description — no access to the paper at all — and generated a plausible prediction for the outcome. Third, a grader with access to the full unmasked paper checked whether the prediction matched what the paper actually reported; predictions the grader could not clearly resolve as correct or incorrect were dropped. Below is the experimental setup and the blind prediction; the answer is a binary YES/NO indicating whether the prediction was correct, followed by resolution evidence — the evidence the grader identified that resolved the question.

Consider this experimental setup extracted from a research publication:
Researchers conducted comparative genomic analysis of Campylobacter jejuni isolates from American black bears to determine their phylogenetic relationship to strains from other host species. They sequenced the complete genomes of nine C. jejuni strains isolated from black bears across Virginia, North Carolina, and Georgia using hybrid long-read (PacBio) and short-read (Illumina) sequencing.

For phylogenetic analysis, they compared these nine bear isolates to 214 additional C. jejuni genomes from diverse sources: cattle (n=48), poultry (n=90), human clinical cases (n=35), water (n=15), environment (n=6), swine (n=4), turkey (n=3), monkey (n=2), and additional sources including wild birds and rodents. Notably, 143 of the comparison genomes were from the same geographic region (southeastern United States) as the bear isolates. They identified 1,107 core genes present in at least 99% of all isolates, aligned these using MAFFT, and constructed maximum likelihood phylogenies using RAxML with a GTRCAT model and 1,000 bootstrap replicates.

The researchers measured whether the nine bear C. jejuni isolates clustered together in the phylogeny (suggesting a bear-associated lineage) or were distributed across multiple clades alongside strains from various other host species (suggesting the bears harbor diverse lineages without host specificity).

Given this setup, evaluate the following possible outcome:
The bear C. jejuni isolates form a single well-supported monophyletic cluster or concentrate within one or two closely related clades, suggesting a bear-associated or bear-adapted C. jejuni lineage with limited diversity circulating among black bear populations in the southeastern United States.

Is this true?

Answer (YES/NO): NO